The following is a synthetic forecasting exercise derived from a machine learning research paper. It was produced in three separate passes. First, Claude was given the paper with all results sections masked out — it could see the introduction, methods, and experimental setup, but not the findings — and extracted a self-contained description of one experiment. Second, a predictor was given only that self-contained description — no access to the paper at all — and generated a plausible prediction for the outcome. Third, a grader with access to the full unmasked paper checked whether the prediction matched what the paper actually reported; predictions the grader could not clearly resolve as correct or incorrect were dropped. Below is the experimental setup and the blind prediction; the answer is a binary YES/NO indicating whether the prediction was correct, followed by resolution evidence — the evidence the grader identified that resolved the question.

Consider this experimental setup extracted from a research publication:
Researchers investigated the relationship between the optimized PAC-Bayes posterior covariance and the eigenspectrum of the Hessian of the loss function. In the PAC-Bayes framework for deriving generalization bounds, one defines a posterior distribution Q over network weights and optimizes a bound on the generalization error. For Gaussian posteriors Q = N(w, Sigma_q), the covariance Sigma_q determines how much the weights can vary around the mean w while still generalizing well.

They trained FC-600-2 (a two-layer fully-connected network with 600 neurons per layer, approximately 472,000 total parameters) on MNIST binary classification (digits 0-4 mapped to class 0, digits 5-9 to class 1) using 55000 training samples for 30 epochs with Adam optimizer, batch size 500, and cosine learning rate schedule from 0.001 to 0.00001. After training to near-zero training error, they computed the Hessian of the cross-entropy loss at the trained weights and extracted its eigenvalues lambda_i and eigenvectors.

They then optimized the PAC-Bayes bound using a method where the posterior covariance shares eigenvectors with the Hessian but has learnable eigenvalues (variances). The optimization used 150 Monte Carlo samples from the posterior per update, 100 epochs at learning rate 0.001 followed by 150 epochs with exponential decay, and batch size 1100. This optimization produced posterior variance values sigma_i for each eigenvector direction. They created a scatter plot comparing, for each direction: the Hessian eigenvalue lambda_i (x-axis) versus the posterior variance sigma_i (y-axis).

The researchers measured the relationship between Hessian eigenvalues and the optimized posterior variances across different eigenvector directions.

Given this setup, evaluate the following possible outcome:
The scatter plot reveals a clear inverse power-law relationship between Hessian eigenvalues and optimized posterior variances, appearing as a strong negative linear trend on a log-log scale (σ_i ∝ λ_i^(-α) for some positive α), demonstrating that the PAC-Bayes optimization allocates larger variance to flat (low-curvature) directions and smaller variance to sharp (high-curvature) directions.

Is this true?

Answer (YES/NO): NO